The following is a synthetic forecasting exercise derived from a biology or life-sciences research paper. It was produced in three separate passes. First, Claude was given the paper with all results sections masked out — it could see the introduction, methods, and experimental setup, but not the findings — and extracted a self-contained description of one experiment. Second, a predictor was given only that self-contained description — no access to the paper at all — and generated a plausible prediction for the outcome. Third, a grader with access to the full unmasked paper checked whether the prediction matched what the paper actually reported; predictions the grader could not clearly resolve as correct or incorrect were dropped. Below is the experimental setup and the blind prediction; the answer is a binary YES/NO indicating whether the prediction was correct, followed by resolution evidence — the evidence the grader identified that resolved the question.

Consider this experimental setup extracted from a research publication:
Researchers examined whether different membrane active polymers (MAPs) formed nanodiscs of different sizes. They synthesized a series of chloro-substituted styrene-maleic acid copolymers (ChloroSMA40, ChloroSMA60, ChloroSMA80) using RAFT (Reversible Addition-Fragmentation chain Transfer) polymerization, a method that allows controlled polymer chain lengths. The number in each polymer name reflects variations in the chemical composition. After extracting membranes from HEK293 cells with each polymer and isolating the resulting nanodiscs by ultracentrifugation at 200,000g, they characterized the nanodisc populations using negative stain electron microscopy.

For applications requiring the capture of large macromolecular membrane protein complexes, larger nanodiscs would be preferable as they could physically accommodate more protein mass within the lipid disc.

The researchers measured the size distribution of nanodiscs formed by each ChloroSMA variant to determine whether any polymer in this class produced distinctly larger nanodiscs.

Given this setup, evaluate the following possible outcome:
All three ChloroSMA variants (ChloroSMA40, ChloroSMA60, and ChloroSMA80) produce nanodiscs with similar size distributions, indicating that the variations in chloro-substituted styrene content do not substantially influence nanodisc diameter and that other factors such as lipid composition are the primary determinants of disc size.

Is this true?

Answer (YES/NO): NO